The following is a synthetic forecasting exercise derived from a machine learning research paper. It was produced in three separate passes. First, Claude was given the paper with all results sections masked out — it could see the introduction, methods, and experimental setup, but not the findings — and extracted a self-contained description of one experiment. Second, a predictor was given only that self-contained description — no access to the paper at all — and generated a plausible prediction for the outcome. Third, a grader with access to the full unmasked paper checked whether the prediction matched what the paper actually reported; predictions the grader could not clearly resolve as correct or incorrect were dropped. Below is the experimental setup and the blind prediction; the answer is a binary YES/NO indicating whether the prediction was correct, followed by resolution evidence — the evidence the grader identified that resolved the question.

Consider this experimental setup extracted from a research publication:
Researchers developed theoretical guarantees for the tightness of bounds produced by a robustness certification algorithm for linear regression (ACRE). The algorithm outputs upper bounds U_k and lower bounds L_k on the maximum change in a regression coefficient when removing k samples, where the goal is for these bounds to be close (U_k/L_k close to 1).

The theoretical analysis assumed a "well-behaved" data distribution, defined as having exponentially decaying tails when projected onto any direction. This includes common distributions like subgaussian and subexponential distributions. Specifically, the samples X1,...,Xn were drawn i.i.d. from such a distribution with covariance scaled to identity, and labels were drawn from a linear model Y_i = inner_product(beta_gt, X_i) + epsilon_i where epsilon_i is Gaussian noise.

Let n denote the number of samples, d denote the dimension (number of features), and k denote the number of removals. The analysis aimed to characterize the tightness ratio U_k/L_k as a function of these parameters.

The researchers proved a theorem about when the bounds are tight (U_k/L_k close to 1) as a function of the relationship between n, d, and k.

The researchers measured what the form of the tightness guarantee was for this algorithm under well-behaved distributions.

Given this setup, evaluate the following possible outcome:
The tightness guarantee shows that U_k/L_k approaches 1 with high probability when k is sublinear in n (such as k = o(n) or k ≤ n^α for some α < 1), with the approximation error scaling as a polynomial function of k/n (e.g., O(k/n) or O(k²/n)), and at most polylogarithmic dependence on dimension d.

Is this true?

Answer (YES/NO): NO